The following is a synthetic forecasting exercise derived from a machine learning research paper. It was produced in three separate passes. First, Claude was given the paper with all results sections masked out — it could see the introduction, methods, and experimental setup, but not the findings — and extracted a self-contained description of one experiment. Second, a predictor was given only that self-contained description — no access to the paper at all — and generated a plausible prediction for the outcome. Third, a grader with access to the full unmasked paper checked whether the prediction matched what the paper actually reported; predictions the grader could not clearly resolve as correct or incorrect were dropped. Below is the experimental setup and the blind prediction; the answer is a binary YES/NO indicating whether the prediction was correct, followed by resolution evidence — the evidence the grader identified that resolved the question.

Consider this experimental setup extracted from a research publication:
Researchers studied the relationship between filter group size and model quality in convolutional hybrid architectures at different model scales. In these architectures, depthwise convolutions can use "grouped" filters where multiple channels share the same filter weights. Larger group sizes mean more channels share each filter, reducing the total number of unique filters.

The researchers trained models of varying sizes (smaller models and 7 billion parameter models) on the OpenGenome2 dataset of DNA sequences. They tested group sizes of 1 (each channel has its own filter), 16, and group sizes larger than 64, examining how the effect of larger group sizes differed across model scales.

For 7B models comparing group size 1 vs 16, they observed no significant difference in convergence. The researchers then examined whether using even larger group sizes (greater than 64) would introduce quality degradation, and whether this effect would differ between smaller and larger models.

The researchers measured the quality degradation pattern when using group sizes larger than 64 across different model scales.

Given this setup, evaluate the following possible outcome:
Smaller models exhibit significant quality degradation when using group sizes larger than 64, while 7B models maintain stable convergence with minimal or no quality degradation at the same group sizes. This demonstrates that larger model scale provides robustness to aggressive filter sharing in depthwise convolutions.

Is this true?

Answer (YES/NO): NO